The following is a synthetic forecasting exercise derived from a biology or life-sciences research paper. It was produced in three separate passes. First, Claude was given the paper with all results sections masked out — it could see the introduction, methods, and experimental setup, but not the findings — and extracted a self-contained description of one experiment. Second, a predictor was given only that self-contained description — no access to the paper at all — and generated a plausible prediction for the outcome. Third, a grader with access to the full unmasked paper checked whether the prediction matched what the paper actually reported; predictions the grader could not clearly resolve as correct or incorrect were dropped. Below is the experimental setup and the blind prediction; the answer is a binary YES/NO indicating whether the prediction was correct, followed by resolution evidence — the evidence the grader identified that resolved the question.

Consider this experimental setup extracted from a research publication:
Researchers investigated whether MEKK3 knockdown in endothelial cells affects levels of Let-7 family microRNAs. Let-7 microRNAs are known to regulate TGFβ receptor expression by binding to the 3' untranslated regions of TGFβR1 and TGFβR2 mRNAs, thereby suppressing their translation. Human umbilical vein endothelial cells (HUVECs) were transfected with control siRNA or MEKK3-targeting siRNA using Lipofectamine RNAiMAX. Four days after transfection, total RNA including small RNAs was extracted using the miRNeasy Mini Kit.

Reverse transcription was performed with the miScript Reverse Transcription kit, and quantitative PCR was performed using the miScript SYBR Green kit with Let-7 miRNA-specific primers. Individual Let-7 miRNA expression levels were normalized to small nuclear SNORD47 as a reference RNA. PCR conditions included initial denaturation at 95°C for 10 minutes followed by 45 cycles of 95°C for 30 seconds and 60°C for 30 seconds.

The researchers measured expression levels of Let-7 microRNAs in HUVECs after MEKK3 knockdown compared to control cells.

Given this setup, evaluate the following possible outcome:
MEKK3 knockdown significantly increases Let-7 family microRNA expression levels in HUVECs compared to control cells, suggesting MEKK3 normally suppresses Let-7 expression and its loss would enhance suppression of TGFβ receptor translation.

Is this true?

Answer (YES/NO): NO